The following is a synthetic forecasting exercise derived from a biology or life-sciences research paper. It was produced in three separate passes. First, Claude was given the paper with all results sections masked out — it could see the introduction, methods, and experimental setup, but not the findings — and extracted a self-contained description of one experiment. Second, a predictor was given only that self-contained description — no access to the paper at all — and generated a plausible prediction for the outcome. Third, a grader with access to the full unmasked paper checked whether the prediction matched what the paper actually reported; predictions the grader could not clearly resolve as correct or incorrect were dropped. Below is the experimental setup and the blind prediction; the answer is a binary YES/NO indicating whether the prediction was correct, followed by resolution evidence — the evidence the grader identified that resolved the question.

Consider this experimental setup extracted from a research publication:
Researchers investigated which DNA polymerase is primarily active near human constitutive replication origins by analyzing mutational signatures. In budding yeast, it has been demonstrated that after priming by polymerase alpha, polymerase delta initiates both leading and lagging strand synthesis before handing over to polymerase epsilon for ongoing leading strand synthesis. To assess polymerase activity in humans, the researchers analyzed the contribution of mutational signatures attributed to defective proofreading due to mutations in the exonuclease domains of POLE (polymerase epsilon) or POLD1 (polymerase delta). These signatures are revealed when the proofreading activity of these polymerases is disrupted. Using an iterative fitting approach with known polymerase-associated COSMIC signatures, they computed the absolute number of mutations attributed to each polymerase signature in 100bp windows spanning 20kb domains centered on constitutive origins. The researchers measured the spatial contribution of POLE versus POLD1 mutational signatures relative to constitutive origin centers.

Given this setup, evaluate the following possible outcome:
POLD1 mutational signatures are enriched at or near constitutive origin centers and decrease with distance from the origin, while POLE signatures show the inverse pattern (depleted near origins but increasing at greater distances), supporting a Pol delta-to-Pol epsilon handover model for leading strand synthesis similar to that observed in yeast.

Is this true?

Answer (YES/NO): YES